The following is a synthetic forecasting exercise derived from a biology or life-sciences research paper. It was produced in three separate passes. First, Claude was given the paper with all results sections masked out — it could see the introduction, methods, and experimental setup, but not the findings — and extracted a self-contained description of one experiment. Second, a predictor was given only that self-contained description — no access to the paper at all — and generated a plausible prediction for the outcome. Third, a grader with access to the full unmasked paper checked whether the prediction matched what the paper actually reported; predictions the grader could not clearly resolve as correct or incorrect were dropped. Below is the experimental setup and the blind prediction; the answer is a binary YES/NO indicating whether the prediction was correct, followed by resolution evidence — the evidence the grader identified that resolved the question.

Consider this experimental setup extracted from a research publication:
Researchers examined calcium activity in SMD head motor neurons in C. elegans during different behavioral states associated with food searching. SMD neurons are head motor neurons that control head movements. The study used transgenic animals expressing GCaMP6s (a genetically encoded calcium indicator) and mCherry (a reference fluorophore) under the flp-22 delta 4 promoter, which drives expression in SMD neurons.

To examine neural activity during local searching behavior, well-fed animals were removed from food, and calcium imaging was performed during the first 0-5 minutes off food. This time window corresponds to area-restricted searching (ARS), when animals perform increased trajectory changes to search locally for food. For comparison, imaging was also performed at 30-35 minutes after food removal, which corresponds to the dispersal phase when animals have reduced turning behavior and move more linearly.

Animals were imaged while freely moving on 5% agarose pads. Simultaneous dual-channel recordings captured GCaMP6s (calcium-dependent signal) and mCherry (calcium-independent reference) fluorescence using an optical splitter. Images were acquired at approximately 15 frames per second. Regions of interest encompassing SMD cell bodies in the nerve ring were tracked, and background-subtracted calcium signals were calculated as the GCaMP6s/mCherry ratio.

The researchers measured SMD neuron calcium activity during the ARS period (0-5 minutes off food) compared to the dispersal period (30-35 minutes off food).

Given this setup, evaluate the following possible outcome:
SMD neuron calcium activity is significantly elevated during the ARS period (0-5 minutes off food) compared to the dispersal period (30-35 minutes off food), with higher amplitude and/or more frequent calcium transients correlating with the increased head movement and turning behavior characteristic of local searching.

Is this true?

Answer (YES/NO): YES